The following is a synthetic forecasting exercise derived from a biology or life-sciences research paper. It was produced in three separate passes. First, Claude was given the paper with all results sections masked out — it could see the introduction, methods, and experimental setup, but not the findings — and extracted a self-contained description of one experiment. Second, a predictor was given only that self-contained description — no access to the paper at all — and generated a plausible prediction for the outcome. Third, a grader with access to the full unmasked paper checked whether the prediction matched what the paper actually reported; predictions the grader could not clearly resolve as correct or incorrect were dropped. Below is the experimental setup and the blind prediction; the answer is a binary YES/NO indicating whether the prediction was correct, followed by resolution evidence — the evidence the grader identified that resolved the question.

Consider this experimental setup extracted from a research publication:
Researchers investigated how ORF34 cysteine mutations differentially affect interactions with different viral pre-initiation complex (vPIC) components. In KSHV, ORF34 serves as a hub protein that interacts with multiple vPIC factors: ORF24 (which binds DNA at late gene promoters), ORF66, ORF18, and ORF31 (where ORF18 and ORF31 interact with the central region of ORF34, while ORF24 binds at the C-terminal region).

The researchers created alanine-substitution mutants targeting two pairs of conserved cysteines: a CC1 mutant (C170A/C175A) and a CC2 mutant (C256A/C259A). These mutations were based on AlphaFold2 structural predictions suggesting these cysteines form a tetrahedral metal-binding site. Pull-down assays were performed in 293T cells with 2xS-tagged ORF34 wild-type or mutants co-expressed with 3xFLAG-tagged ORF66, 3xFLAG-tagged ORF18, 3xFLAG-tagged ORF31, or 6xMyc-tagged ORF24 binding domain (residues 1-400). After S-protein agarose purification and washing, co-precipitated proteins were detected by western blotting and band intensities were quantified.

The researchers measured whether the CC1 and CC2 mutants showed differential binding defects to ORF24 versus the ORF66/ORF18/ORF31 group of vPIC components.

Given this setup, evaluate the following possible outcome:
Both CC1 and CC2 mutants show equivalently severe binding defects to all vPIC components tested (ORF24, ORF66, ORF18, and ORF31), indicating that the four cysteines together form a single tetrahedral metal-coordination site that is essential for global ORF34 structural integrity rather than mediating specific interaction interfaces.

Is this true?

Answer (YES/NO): NO